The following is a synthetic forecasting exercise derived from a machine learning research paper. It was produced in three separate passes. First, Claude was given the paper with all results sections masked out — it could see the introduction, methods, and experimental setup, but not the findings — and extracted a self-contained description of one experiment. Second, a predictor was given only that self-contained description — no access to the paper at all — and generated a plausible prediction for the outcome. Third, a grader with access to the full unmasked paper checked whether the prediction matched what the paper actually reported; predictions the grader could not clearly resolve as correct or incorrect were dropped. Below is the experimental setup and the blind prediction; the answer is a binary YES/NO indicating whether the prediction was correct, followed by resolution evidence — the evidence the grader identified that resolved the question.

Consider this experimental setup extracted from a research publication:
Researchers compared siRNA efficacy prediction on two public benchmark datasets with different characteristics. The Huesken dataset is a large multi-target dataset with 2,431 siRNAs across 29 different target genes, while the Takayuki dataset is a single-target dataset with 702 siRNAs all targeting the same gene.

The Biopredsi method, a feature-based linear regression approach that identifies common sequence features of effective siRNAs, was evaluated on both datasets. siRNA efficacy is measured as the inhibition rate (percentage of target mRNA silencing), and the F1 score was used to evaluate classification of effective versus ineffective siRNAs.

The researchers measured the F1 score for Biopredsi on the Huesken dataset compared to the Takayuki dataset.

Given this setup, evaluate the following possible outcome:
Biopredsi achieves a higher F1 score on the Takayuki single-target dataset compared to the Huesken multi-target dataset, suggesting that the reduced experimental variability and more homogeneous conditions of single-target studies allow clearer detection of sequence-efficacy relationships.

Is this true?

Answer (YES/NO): NO